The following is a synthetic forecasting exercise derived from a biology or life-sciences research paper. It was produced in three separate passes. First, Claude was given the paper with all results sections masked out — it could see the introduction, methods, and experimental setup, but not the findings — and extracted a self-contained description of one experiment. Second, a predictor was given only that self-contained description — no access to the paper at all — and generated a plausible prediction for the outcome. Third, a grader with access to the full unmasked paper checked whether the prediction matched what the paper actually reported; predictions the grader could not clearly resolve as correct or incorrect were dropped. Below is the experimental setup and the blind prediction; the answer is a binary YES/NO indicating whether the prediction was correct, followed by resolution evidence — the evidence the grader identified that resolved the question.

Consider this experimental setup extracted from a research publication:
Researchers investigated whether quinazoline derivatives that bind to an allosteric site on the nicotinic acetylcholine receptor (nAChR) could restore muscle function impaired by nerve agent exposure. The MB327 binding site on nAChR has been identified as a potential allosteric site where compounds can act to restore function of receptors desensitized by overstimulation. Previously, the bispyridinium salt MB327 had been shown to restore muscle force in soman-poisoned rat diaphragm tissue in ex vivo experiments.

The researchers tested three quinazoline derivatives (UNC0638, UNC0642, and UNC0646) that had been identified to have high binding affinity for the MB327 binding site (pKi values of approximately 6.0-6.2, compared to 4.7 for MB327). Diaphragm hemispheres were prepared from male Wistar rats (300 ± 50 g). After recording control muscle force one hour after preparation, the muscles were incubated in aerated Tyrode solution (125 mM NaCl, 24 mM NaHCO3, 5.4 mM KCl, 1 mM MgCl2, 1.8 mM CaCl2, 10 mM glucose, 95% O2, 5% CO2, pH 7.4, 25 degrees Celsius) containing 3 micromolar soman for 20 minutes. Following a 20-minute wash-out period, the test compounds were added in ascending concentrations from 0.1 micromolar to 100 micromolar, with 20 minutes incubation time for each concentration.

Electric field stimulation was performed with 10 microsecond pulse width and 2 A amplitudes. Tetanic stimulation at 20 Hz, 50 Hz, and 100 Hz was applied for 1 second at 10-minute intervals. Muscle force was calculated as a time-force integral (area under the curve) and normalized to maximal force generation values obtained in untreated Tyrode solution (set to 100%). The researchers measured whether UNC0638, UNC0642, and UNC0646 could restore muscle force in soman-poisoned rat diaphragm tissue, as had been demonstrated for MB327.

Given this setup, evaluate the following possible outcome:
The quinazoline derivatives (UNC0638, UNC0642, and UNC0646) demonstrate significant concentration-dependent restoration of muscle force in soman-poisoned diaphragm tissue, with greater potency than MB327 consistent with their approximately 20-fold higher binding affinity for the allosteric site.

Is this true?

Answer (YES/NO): NO